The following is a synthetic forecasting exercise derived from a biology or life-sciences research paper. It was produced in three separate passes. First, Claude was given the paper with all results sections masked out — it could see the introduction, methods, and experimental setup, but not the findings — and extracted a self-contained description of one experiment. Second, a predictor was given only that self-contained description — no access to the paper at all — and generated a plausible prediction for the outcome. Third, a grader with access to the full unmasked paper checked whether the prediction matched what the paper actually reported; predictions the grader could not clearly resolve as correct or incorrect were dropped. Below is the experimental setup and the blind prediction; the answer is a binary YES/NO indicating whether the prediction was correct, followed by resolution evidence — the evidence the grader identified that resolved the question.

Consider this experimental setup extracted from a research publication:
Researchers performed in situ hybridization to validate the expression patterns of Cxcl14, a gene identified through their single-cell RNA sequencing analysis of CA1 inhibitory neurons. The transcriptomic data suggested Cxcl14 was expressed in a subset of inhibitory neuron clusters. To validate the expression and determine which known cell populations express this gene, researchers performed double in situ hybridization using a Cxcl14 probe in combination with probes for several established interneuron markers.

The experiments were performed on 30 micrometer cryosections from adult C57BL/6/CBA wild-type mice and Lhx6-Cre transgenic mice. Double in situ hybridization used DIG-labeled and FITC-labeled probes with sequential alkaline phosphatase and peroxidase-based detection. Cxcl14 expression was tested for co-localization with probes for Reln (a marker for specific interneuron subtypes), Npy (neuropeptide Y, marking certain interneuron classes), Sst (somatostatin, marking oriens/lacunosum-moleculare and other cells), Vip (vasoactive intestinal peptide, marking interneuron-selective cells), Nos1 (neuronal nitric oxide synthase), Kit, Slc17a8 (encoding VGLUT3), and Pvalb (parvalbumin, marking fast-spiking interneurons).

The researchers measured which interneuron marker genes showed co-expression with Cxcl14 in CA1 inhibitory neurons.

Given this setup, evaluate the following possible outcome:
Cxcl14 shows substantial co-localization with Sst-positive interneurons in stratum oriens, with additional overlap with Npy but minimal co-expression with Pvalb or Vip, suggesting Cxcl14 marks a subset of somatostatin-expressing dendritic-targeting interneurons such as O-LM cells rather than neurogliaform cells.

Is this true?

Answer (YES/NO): NO